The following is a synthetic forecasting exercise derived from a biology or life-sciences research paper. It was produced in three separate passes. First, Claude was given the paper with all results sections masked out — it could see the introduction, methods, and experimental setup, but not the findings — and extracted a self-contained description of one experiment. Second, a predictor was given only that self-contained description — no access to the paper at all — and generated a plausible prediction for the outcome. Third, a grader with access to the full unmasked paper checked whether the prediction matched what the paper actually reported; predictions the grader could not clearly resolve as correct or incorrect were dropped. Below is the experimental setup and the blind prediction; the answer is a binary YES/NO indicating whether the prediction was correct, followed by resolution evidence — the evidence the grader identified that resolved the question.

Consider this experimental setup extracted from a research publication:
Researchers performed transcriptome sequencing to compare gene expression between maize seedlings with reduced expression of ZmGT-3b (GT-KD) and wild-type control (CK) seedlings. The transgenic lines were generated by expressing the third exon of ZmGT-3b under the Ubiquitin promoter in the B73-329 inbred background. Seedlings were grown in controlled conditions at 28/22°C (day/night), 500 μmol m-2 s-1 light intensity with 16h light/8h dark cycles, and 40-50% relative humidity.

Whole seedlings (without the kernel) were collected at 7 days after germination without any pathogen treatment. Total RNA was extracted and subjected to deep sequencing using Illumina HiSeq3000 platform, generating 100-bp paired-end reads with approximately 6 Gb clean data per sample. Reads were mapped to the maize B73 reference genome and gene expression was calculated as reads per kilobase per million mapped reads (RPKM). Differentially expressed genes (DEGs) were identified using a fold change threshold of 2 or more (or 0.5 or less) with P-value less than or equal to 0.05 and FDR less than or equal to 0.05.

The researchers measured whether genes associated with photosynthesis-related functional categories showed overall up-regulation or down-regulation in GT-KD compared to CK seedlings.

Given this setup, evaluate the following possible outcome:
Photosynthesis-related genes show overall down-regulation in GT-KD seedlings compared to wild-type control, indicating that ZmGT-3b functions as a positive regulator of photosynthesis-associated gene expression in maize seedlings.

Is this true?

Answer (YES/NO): YES